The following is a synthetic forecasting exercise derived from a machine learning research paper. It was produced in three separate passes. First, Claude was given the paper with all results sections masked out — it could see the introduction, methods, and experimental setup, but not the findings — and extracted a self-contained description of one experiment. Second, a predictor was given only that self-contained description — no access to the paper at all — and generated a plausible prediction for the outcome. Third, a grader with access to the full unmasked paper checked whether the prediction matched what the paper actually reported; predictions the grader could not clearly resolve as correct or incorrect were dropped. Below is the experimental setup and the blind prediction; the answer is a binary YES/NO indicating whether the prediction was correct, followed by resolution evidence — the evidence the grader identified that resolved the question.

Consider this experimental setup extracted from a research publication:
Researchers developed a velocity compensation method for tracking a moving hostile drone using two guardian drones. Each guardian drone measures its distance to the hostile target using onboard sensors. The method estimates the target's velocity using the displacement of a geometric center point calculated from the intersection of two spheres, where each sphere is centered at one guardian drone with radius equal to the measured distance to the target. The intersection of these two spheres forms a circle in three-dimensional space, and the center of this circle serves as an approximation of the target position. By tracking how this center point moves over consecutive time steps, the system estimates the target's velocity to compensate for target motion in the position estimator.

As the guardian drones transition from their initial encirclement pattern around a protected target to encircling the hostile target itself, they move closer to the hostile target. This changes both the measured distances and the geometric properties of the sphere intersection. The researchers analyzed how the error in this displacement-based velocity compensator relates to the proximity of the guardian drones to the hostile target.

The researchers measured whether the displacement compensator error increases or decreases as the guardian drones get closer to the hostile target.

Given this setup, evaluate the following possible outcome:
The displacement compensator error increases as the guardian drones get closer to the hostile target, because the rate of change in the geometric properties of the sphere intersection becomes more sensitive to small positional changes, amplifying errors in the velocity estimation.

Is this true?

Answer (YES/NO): NO